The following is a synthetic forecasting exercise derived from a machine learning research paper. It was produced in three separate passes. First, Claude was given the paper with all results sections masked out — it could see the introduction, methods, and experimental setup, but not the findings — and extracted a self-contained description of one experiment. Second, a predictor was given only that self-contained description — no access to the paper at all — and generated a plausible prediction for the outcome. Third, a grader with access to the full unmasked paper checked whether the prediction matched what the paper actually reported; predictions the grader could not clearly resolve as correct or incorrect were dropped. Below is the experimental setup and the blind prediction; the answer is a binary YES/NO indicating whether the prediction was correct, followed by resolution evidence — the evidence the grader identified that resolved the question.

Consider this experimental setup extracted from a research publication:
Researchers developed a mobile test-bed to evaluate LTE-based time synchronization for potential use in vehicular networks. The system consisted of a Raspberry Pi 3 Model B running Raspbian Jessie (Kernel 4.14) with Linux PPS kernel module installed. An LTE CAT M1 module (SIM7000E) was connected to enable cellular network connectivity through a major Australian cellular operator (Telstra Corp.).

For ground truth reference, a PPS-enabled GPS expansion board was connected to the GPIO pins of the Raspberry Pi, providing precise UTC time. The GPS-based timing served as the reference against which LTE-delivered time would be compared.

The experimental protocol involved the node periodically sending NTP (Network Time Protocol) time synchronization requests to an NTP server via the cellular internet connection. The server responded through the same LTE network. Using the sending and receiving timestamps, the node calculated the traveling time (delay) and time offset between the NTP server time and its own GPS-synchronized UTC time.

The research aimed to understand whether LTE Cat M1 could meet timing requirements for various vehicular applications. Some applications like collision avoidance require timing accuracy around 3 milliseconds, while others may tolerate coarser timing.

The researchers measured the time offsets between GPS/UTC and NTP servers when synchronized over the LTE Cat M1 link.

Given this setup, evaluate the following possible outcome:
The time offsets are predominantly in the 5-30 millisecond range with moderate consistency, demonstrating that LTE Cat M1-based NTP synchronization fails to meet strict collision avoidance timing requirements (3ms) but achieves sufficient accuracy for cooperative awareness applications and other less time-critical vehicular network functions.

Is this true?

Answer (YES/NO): NO